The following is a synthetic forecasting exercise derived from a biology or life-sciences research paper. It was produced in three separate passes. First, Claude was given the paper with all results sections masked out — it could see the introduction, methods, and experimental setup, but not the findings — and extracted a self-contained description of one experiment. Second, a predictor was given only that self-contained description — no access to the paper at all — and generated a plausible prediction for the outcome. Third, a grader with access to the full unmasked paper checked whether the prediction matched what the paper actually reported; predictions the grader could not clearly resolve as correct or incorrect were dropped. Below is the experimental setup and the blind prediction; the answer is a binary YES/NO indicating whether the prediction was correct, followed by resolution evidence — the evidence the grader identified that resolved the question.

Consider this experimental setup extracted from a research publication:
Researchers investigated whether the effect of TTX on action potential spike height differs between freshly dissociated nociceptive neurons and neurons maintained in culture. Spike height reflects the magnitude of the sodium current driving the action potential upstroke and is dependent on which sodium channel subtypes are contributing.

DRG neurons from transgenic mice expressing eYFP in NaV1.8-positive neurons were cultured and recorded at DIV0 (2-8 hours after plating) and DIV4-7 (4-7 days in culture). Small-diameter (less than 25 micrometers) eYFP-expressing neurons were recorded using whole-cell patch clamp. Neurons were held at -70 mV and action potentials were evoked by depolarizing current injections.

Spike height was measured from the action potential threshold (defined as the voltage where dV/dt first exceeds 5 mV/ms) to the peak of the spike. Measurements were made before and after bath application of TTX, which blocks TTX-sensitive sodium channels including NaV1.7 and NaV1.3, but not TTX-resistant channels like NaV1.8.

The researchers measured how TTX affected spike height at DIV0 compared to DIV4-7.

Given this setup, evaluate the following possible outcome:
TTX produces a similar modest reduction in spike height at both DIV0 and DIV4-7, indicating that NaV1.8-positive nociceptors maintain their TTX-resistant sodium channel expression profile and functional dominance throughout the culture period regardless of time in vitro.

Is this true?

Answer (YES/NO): NO